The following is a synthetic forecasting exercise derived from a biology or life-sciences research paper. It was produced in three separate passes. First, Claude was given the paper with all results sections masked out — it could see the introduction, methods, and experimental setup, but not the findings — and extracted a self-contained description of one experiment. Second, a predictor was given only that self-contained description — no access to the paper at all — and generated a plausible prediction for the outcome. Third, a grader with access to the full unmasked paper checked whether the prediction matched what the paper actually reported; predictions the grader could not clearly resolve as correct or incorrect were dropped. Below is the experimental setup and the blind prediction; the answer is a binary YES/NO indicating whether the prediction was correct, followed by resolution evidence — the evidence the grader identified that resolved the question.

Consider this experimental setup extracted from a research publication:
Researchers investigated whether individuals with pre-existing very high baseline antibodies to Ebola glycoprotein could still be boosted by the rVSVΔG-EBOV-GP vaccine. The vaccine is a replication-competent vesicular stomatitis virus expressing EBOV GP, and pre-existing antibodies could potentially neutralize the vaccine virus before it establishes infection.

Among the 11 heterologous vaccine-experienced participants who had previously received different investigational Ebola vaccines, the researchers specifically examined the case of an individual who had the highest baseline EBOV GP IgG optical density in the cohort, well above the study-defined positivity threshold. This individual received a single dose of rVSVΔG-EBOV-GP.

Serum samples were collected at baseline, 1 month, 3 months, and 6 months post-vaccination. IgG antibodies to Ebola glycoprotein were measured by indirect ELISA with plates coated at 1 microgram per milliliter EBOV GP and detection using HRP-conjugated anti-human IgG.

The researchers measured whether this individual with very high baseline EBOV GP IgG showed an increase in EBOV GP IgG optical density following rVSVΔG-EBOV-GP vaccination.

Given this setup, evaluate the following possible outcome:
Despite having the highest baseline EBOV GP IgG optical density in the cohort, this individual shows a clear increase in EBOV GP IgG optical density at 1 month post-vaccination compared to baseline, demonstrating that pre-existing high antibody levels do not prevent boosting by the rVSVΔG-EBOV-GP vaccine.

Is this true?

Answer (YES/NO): NO